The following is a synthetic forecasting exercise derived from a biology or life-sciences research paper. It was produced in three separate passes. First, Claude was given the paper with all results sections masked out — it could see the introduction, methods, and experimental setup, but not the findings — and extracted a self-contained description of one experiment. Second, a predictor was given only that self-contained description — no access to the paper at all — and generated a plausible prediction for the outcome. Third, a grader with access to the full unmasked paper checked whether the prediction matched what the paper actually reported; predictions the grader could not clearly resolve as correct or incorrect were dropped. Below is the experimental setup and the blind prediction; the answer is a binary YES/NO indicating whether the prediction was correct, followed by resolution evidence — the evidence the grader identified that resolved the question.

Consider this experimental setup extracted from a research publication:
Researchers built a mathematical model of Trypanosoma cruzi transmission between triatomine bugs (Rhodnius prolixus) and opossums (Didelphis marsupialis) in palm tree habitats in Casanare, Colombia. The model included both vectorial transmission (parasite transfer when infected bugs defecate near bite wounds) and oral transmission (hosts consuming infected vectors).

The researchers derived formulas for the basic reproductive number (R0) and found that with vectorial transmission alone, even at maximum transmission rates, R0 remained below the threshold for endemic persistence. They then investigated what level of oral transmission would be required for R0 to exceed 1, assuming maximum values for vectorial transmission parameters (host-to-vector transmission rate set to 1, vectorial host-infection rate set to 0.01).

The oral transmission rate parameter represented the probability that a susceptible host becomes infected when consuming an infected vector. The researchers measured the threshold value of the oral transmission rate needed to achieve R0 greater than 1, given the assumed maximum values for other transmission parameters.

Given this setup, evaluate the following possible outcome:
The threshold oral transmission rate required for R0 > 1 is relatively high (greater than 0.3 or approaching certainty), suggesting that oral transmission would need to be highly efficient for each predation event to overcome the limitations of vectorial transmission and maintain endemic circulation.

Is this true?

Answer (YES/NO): NO